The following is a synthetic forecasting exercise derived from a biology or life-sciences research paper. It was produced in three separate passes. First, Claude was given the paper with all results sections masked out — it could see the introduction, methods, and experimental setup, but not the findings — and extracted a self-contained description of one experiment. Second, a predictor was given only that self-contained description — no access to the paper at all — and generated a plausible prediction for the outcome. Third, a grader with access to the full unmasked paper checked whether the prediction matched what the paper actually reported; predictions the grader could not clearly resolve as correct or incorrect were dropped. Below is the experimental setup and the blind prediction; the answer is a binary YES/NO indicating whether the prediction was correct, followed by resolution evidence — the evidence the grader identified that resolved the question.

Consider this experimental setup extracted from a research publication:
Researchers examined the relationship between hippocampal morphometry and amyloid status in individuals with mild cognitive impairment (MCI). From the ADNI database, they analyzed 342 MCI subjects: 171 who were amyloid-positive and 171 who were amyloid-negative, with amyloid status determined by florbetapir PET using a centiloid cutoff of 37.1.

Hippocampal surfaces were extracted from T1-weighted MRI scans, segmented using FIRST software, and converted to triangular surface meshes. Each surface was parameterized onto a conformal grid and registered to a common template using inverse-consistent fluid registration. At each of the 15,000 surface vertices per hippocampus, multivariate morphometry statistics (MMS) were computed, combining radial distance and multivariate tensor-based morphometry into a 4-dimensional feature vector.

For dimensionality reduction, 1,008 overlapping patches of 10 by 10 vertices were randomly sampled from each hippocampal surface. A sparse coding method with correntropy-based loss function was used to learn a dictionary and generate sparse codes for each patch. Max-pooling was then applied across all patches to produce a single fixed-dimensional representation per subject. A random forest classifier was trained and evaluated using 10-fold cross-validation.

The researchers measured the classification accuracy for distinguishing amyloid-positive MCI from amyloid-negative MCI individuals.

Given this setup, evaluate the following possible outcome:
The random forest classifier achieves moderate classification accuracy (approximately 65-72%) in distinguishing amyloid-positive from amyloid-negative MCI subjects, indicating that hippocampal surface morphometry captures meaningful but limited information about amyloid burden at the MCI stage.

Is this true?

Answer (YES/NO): NO